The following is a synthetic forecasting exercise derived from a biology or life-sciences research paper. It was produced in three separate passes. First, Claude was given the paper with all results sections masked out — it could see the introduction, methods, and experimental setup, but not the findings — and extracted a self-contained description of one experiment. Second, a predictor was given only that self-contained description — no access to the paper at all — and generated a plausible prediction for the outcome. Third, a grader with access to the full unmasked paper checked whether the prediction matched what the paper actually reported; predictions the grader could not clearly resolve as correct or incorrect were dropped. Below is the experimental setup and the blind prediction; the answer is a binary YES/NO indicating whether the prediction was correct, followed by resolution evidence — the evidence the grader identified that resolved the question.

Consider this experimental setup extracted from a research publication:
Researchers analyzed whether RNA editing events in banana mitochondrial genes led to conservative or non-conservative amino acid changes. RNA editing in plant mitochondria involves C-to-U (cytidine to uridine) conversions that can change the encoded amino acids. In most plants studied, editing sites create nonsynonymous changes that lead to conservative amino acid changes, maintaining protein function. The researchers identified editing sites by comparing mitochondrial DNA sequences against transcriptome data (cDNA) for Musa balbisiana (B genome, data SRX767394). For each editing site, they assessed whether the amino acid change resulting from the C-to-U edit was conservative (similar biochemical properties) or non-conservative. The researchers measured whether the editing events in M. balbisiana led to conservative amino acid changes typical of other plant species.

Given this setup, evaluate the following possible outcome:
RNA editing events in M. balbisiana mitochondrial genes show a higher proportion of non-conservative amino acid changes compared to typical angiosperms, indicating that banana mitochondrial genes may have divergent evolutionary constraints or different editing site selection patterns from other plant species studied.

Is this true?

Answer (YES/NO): YES